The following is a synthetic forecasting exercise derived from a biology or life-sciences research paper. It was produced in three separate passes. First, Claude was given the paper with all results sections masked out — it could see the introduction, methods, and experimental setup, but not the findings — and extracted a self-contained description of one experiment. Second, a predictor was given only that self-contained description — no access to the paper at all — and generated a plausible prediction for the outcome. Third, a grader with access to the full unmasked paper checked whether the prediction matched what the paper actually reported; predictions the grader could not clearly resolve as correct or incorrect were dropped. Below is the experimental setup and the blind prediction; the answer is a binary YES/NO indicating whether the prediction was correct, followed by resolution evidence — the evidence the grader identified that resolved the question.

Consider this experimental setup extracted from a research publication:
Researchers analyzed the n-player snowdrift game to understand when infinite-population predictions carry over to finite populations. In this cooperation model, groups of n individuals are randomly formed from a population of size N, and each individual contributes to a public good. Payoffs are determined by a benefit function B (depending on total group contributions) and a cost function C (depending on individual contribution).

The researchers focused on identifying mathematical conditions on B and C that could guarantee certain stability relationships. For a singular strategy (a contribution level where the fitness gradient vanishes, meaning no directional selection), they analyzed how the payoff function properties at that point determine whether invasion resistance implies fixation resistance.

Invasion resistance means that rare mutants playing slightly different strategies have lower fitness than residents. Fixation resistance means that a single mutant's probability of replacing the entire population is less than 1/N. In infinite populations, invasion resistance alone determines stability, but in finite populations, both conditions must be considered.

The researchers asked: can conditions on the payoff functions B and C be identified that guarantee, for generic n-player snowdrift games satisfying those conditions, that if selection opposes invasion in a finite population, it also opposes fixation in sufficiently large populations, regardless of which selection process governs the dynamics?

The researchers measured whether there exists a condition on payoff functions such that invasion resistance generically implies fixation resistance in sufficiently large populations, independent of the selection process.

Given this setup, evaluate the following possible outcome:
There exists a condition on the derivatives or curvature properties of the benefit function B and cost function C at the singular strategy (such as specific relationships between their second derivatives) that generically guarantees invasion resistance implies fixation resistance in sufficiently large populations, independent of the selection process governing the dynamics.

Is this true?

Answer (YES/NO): YES